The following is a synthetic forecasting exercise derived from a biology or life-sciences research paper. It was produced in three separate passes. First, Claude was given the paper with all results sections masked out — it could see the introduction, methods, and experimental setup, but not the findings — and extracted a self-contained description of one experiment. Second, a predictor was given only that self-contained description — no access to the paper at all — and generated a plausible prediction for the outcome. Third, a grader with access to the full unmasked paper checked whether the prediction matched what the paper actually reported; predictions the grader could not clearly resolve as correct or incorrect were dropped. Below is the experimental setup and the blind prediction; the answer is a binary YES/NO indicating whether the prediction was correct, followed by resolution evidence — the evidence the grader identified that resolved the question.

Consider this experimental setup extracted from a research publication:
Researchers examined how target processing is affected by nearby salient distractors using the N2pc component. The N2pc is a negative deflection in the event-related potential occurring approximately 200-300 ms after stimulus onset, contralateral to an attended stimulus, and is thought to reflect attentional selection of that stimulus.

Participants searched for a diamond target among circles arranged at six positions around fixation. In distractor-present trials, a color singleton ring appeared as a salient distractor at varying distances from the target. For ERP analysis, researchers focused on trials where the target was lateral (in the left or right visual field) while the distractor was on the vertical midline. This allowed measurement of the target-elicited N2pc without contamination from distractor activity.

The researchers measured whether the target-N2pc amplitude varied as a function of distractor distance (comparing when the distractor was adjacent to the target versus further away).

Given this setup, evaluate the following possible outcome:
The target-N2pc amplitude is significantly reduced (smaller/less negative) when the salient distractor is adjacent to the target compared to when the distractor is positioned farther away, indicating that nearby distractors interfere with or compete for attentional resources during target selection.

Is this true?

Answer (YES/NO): YES